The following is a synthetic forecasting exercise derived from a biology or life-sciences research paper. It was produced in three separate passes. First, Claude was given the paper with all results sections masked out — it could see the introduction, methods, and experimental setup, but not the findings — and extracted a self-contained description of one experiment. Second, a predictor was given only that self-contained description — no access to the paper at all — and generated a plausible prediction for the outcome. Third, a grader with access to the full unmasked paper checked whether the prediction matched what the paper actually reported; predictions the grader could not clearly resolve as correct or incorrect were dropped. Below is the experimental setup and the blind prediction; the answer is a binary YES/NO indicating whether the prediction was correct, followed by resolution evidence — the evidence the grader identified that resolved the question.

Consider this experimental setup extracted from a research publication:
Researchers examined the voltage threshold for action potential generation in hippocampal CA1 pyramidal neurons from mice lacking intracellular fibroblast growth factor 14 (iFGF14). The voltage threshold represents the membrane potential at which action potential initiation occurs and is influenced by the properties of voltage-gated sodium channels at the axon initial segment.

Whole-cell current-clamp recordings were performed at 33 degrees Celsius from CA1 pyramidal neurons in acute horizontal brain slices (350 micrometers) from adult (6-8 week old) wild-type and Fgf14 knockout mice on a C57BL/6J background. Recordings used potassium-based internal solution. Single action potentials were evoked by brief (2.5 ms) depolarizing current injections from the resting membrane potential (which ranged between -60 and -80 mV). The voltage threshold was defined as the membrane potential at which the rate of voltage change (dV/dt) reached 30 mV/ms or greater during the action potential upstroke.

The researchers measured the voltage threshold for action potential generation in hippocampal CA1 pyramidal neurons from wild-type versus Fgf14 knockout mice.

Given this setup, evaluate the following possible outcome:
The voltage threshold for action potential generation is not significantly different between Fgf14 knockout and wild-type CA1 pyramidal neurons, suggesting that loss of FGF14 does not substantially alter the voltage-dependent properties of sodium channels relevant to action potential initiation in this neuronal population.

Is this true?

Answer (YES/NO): NO